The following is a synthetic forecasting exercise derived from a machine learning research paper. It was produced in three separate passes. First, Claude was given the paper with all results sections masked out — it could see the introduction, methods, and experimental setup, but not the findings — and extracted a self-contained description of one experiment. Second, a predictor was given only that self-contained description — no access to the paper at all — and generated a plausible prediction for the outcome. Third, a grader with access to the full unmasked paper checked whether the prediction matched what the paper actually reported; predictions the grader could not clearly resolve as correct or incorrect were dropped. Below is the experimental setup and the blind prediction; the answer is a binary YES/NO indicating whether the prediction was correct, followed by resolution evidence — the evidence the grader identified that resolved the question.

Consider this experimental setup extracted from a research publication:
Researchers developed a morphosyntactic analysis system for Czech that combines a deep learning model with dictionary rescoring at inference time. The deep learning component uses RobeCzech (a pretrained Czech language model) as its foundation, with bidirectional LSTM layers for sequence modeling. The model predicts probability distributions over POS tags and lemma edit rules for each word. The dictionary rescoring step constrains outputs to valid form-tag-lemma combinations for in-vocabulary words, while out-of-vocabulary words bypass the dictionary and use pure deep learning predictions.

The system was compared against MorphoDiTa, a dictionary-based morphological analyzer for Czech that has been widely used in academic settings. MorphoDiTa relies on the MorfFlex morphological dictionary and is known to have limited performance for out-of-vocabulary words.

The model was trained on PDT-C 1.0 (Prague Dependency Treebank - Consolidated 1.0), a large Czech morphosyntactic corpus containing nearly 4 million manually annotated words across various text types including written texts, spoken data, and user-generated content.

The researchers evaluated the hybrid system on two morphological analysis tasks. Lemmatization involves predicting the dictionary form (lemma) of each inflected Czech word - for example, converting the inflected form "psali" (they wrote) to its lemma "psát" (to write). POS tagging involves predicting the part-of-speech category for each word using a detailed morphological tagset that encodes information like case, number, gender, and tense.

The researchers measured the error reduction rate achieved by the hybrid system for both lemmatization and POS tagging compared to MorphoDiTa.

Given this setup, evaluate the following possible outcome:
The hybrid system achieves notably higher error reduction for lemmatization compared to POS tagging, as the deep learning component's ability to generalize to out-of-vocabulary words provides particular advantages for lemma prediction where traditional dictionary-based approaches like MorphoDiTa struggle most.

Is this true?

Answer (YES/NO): NO